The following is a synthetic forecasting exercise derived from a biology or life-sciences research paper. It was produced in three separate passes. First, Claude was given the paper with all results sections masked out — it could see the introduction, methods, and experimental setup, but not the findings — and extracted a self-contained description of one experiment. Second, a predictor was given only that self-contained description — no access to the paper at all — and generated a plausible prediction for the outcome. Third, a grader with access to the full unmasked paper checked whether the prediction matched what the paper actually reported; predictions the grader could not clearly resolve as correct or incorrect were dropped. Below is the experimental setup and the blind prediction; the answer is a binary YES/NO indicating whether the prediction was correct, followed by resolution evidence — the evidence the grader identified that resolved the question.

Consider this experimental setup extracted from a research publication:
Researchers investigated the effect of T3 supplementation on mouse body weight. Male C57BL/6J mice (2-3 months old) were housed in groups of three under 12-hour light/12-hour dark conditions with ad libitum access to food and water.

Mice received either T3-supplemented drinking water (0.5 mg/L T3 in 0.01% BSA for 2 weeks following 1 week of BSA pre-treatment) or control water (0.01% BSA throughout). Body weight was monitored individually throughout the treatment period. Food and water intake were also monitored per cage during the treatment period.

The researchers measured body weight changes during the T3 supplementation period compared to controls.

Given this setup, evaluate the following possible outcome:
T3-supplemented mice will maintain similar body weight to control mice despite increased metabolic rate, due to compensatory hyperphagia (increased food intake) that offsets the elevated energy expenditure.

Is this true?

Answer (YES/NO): NO